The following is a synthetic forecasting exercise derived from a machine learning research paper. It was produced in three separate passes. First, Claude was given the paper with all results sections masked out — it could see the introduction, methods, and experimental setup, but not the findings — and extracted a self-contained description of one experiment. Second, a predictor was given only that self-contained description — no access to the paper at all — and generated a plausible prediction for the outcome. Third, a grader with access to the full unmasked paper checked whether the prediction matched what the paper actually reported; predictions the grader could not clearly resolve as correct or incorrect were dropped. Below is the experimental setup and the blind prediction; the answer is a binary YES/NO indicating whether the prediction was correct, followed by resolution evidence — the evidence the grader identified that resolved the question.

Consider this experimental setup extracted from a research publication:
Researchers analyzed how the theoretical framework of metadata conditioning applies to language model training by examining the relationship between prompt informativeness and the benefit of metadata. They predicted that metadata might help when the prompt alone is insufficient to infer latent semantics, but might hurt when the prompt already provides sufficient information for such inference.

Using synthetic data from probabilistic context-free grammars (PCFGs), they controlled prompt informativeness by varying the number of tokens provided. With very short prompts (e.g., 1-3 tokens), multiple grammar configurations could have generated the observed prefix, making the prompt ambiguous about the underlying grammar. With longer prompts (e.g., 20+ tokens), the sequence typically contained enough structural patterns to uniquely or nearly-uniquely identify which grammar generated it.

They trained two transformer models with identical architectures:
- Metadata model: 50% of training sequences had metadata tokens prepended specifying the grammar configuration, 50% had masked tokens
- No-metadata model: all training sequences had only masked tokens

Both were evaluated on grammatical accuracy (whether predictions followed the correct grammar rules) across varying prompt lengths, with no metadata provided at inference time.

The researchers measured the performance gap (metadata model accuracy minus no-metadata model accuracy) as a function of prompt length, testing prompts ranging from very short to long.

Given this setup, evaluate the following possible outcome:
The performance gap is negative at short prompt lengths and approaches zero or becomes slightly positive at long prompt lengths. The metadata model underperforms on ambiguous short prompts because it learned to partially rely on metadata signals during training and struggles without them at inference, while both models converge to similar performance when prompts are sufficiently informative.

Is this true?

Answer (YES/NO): YES